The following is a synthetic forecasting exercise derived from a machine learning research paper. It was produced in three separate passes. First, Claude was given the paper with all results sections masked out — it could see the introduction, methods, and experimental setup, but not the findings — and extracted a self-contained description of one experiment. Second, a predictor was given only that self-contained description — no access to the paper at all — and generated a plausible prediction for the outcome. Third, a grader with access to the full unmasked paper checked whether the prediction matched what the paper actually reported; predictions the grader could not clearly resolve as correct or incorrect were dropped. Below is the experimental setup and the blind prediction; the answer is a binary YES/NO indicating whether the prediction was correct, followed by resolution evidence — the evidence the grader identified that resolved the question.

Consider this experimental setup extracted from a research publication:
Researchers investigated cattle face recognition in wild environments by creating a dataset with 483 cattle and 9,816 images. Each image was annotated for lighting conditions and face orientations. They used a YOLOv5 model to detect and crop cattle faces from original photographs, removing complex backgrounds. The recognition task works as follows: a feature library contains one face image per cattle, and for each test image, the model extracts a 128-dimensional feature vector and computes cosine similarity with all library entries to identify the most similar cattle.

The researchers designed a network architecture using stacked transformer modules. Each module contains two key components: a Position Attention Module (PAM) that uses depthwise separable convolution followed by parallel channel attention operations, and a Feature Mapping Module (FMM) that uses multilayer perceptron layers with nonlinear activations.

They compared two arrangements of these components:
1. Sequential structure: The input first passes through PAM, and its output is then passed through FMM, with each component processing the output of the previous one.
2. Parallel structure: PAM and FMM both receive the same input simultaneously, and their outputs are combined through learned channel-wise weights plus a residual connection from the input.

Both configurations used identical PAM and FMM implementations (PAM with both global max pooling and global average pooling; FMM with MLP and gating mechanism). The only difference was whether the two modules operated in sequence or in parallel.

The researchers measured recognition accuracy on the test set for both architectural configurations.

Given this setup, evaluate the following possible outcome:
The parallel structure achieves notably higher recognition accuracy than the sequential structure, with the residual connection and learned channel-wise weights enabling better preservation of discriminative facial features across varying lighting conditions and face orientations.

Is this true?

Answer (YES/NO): YES